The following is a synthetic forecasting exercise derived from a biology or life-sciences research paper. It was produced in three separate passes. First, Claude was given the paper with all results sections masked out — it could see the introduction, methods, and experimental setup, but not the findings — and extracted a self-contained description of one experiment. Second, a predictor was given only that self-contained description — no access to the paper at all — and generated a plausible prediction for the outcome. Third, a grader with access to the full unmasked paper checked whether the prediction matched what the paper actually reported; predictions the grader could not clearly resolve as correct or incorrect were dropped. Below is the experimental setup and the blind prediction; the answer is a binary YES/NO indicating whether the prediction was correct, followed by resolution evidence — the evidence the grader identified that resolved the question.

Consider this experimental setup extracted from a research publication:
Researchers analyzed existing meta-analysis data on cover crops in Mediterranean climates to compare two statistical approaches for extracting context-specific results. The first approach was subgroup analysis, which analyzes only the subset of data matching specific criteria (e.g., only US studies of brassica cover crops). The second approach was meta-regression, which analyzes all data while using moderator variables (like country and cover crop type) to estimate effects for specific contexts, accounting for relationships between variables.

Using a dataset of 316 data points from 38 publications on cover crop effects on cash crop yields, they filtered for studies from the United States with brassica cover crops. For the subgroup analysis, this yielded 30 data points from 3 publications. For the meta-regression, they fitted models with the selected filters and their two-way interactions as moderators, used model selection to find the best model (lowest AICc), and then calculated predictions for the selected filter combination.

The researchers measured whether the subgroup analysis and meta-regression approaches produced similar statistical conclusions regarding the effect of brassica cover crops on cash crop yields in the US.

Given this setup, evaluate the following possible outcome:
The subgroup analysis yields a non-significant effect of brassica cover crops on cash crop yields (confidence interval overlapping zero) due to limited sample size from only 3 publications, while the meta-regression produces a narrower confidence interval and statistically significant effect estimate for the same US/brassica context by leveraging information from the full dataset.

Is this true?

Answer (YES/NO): NO